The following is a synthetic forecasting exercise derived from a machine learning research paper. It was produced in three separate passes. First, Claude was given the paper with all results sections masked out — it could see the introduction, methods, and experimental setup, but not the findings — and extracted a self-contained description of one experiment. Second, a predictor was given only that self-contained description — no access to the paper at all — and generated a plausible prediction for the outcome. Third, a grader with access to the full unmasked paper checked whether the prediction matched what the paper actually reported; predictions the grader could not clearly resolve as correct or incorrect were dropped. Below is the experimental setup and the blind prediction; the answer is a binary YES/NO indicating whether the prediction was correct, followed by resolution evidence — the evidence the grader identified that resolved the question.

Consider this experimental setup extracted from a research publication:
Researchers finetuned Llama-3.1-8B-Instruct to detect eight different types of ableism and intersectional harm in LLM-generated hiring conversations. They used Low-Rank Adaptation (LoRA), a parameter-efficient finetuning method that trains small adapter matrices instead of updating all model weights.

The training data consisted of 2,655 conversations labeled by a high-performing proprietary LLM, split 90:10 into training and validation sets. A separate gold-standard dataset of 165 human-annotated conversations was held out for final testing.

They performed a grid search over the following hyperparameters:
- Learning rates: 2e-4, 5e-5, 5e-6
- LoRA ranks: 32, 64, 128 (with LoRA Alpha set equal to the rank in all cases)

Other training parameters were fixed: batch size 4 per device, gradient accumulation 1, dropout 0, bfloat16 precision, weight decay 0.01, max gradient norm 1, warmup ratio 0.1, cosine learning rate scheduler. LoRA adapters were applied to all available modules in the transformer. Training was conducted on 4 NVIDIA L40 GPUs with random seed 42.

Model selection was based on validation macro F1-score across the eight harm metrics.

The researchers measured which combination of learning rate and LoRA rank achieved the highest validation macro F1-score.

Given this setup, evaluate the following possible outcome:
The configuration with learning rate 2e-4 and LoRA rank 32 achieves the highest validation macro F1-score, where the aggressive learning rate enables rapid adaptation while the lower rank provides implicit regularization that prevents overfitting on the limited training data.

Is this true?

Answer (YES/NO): NO